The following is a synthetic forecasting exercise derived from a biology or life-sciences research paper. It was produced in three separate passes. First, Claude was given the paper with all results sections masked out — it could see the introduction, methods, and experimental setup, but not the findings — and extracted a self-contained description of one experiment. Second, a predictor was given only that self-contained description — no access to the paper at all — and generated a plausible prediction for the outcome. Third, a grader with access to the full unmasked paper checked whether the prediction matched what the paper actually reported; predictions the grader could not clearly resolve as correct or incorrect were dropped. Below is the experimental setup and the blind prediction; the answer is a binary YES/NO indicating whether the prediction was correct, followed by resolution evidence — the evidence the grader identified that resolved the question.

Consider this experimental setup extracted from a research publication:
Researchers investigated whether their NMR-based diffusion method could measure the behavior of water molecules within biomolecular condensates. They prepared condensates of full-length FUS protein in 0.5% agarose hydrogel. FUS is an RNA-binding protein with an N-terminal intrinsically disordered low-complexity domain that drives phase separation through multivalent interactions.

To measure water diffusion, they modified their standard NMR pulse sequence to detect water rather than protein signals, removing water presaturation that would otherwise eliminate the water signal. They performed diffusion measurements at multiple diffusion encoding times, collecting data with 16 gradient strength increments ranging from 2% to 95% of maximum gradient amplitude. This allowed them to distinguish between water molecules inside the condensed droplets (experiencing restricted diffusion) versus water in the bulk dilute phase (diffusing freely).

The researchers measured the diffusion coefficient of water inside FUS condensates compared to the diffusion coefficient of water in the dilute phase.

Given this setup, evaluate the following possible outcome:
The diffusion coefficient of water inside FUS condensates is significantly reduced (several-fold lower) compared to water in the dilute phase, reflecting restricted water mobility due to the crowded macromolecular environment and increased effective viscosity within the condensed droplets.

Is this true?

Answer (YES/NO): NO